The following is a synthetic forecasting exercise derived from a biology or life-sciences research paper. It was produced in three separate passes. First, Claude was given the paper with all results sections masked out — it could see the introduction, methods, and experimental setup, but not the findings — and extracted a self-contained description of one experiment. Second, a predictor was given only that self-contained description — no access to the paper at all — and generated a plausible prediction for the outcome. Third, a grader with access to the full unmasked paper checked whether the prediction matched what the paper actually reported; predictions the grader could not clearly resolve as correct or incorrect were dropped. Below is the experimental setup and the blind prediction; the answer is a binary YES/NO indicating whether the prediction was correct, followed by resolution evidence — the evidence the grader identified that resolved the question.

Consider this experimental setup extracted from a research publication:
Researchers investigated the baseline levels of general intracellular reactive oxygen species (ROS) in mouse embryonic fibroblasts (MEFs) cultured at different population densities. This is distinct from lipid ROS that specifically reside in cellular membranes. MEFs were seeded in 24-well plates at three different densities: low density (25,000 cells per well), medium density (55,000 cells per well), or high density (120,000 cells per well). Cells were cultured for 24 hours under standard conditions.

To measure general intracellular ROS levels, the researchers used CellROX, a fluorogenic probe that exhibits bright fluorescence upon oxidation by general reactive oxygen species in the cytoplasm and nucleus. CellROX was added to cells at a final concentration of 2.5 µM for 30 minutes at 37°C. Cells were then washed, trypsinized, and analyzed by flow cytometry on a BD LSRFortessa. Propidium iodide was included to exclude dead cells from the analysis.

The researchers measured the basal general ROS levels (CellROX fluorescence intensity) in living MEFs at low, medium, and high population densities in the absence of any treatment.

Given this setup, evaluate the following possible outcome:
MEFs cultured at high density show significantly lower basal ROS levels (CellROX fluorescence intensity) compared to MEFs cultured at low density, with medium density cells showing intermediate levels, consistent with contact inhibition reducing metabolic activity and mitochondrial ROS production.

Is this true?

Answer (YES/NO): YES